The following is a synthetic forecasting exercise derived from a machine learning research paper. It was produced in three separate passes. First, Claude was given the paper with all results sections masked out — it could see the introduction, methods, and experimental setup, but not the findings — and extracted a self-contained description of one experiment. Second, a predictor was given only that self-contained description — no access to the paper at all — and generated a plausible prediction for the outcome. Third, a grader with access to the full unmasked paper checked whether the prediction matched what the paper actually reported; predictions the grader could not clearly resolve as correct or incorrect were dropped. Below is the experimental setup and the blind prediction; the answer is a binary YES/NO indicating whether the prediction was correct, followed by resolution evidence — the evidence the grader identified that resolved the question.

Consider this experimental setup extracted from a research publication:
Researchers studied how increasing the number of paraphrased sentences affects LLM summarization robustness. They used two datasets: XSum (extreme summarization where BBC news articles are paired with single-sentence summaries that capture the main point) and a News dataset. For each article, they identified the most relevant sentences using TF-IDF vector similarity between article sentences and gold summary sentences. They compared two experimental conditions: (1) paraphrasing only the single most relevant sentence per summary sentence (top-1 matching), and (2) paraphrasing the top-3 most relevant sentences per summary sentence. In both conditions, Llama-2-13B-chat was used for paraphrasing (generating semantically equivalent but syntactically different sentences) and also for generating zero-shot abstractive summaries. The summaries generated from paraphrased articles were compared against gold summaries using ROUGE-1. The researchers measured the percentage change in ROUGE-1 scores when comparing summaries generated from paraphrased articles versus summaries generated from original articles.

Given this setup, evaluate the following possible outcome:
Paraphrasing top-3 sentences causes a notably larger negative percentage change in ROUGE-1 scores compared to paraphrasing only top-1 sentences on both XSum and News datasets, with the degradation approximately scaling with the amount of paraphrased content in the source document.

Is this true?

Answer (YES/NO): NO